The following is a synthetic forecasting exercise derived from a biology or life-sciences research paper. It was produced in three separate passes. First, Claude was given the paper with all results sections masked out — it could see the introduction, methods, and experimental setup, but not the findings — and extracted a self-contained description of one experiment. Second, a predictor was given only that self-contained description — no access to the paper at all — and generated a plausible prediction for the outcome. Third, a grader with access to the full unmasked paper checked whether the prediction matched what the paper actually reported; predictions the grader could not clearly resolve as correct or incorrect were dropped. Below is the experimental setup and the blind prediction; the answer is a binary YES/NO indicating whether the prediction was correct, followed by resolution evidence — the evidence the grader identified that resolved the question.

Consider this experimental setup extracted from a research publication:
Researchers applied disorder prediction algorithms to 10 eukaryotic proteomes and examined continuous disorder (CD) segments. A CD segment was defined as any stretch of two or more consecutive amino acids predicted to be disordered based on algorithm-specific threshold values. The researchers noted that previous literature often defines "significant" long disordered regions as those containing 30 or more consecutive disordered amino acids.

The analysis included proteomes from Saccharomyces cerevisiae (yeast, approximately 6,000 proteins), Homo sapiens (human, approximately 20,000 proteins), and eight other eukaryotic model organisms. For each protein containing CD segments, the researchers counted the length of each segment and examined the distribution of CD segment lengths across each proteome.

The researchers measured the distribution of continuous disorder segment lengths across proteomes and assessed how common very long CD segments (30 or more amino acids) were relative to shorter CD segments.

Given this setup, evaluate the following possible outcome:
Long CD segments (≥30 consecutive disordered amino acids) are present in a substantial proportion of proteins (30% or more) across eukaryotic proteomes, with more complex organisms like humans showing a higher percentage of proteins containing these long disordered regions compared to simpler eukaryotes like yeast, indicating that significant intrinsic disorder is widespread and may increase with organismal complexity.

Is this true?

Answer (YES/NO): NO